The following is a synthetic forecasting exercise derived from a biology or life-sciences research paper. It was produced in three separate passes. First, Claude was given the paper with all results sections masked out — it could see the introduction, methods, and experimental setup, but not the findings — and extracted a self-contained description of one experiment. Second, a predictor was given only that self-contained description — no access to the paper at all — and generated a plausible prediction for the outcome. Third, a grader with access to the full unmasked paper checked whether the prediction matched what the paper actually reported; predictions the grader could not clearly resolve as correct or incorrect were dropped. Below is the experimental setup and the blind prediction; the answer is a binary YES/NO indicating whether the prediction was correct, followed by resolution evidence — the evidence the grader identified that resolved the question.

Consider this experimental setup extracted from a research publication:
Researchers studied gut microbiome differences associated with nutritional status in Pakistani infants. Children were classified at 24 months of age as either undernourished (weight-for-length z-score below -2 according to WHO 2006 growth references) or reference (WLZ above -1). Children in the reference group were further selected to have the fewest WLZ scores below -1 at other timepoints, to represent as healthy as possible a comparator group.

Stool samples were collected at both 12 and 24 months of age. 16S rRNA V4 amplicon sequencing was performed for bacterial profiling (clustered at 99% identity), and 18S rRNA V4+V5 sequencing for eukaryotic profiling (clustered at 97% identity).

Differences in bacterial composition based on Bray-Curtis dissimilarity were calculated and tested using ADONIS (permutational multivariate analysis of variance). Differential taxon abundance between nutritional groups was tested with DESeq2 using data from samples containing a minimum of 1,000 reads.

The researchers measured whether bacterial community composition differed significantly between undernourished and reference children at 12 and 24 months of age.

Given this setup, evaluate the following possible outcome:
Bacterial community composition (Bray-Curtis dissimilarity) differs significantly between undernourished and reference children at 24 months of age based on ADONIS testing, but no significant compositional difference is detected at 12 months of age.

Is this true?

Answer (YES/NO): NO